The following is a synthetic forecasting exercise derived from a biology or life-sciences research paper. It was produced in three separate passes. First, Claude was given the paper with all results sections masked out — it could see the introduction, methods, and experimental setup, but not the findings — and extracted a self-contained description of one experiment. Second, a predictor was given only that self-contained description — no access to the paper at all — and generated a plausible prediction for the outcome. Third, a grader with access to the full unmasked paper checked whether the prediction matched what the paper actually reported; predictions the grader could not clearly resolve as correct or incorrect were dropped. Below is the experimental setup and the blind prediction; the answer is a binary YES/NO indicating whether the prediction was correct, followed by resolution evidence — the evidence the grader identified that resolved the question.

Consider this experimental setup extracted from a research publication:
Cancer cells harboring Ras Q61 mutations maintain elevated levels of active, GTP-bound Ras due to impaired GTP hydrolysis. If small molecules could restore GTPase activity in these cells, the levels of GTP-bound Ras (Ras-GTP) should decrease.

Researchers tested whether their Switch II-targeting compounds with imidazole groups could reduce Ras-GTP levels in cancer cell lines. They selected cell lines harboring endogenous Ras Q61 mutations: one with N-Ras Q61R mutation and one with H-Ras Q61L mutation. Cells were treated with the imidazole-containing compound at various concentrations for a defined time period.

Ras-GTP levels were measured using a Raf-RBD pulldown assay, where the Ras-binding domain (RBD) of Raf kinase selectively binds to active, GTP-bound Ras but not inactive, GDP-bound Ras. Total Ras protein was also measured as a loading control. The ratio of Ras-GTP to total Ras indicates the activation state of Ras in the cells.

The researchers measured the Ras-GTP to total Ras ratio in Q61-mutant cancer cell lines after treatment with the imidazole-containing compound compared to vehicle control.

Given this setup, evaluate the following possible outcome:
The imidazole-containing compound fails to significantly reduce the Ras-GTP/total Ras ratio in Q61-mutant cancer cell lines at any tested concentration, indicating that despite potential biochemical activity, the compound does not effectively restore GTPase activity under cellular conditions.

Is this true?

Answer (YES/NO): NO